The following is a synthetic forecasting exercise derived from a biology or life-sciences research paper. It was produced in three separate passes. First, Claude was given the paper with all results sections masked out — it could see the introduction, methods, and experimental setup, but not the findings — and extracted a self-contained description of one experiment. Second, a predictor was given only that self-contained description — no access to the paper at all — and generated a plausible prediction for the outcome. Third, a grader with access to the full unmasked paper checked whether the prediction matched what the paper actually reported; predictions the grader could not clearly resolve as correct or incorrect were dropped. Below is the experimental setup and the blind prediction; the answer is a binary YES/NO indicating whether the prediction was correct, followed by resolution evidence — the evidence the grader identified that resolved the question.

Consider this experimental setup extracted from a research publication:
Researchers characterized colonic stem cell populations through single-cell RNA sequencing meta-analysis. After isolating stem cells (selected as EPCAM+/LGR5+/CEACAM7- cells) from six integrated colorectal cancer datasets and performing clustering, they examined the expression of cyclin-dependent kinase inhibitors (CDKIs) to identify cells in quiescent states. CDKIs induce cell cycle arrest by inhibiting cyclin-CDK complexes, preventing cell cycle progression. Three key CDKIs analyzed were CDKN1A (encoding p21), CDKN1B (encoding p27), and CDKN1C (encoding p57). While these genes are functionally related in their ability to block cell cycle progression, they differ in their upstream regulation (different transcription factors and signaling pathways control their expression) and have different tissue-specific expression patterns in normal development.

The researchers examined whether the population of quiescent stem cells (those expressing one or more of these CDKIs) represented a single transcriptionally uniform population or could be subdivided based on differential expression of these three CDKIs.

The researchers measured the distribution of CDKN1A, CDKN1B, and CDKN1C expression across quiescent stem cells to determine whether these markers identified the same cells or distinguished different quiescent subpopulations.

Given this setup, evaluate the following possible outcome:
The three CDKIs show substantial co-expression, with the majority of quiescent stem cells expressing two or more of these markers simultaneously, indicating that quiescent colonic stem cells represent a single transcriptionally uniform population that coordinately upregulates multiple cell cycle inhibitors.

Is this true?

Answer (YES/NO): NO